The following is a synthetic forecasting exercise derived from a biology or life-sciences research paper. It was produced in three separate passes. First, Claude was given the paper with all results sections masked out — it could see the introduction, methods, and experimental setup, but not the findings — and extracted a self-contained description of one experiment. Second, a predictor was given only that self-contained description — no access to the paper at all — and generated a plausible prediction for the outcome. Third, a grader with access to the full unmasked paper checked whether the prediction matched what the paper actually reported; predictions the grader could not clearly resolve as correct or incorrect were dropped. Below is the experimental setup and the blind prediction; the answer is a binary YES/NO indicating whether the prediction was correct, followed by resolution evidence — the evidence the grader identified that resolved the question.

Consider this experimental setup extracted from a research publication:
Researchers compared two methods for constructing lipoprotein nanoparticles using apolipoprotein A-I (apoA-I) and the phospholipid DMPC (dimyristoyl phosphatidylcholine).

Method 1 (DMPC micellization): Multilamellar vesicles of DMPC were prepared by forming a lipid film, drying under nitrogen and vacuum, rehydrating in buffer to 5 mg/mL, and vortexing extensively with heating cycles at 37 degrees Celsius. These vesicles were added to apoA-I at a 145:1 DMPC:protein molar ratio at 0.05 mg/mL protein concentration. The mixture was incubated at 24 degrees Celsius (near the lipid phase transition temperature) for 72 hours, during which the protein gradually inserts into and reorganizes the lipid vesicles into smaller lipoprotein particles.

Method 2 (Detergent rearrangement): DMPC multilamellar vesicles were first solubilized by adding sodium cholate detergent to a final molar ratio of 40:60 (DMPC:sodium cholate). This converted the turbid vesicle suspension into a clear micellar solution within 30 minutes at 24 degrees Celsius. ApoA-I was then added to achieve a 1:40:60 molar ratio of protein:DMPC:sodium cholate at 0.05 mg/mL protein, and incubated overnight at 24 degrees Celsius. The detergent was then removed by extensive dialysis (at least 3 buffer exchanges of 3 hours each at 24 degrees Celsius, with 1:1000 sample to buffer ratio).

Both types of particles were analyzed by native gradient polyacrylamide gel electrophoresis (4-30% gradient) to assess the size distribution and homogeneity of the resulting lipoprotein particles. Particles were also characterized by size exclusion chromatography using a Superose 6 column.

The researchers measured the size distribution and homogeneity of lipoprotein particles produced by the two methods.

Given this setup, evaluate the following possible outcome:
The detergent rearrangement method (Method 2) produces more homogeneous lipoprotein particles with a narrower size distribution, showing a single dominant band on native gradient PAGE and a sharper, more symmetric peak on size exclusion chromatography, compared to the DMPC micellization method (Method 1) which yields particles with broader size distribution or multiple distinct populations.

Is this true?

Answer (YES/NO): NO